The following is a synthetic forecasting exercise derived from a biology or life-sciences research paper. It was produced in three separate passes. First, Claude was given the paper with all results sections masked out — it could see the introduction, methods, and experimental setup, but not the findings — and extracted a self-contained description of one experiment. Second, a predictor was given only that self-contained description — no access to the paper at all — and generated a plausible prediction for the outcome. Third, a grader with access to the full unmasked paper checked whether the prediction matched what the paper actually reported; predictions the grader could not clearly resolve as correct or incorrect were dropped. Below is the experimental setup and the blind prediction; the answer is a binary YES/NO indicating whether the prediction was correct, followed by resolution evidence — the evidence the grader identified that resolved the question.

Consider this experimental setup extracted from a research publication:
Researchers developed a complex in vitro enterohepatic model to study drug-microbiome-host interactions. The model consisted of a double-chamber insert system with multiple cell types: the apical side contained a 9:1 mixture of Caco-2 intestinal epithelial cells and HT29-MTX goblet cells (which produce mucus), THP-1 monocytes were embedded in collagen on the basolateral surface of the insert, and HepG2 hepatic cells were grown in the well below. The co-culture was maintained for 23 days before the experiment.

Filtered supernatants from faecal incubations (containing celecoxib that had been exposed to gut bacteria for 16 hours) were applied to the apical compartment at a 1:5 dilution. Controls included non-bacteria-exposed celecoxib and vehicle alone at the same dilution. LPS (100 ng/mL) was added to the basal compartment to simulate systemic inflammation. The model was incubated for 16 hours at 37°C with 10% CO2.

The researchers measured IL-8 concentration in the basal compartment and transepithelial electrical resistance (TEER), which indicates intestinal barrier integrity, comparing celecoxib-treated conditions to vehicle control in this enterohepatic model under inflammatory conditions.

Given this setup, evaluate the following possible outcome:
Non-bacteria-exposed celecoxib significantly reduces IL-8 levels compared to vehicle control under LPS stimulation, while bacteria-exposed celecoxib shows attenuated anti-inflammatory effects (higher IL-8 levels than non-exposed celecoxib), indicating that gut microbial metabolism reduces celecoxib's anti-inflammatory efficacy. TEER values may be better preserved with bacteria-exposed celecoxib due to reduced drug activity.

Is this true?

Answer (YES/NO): NO